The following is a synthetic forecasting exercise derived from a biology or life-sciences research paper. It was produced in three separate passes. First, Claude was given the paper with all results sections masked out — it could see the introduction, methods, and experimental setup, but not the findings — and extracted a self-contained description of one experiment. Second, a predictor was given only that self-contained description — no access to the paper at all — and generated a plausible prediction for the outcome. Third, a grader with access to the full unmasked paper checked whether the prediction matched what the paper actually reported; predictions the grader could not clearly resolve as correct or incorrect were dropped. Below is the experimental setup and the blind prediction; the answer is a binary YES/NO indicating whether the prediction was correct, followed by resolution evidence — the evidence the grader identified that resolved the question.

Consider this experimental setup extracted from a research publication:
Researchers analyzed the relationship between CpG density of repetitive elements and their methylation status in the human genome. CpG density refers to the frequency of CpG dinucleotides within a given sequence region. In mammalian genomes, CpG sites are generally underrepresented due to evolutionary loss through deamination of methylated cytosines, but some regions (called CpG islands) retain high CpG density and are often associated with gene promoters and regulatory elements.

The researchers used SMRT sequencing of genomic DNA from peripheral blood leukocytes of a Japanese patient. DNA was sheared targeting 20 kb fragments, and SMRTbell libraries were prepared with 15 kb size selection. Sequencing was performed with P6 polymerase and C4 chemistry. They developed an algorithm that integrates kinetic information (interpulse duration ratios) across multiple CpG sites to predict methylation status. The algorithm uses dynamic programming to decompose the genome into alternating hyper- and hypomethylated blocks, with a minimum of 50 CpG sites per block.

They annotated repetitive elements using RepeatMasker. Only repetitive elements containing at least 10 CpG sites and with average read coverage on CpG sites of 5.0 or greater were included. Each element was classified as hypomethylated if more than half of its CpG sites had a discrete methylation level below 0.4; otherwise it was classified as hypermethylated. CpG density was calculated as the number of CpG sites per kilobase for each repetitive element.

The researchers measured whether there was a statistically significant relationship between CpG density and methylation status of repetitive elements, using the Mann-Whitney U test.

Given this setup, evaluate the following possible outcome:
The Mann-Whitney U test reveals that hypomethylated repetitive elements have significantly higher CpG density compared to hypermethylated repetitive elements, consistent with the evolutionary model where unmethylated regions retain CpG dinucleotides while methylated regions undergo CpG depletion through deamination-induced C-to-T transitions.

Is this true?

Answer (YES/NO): YES